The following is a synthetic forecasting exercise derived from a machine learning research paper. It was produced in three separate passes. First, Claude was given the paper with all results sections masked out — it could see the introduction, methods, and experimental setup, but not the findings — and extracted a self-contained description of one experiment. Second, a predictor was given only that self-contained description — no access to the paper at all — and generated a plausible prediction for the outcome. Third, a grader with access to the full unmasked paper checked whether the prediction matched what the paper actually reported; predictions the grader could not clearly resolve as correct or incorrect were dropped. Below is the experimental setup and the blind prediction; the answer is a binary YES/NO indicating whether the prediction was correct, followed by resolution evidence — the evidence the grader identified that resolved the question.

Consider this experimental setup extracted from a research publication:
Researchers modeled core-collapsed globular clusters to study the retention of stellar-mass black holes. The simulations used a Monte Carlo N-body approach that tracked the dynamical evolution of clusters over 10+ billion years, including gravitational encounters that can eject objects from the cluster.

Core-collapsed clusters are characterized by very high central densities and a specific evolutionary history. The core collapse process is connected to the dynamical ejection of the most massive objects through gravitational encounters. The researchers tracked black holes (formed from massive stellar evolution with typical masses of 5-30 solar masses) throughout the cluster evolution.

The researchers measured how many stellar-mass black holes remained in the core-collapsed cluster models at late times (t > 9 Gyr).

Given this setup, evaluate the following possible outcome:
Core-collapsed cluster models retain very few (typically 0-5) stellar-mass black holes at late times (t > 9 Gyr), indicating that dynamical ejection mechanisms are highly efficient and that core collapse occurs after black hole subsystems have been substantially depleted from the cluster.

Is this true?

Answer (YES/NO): YES